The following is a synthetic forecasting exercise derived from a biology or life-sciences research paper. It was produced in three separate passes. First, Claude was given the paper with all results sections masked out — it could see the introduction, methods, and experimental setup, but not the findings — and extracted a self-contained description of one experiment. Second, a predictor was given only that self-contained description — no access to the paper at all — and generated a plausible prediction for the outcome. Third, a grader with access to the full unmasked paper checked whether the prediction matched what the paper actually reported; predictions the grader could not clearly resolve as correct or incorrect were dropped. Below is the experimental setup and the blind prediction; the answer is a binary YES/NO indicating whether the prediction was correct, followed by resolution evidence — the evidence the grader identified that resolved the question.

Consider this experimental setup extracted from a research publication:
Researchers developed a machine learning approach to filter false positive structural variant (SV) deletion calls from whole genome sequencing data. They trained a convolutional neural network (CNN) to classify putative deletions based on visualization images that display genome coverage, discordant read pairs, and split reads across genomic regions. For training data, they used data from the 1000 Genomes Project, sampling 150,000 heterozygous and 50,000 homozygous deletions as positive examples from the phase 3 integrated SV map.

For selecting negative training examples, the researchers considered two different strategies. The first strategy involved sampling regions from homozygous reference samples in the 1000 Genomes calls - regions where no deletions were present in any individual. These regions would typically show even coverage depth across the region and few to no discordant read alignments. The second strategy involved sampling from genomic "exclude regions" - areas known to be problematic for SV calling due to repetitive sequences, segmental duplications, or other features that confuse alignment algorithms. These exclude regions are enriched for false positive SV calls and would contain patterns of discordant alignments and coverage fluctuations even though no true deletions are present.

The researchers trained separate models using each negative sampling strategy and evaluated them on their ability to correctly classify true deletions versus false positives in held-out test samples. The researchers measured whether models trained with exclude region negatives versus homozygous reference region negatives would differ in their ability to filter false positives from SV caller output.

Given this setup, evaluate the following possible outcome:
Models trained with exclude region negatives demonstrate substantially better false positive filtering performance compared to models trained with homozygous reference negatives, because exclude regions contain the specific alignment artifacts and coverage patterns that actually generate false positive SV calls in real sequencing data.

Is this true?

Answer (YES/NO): YES